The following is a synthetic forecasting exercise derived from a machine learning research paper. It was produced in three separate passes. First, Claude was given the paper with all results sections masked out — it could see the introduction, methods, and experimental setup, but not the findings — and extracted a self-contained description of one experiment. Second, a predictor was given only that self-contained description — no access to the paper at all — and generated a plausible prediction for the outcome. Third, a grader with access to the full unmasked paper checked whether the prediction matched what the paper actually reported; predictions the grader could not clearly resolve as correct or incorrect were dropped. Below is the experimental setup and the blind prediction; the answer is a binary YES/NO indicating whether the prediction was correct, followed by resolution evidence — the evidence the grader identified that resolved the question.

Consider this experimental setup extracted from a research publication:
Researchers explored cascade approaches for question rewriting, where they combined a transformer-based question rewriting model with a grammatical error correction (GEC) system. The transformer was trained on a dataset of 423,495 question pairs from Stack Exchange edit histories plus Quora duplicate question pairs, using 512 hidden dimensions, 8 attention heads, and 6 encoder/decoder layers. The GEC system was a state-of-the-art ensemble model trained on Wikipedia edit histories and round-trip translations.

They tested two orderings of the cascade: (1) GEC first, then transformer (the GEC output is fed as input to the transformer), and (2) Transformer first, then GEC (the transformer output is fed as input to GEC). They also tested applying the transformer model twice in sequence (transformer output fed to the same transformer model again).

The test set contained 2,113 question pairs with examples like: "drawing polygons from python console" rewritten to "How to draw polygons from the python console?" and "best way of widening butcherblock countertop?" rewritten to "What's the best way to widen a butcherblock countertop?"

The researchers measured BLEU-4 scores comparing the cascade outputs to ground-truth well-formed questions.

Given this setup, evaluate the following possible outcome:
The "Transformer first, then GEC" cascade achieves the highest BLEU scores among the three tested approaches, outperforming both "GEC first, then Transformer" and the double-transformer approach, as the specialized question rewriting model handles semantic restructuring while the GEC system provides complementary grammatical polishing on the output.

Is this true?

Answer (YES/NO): YES